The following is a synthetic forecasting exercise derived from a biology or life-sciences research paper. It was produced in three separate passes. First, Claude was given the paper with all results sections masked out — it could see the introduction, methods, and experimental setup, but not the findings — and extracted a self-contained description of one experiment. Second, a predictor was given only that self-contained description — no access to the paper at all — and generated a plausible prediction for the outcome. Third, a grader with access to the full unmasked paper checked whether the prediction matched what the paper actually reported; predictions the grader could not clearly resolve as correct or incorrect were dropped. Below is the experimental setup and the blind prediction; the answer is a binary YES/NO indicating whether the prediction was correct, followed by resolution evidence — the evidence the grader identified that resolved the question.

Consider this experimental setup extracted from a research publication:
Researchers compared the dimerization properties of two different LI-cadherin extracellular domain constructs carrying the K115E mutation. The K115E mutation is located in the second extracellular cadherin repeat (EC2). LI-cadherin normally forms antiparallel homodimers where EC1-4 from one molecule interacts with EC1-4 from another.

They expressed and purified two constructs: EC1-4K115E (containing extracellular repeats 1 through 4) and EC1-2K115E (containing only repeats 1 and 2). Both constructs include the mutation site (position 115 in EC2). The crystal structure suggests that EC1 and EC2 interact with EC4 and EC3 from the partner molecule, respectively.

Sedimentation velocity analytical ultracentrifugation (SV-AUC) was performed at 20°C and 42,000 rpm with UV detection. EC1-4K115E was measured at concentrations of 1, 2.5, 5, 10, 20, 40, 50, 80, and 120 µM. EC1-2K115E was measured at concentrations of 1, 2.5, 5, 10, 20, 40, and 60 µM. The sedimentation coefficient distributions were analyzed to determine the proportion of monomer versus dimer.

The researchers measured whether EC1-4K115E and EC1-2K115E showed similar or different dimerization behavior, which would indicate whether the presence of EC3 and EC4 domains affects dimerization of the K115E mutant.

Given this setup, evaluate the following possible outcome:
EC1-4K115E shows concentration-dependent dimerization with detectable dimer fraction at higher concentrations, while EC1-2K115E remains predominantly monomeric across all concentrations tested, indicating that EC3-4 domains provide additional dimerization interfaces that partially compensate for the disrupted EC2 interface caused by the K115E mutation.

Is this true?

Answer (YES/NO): NO